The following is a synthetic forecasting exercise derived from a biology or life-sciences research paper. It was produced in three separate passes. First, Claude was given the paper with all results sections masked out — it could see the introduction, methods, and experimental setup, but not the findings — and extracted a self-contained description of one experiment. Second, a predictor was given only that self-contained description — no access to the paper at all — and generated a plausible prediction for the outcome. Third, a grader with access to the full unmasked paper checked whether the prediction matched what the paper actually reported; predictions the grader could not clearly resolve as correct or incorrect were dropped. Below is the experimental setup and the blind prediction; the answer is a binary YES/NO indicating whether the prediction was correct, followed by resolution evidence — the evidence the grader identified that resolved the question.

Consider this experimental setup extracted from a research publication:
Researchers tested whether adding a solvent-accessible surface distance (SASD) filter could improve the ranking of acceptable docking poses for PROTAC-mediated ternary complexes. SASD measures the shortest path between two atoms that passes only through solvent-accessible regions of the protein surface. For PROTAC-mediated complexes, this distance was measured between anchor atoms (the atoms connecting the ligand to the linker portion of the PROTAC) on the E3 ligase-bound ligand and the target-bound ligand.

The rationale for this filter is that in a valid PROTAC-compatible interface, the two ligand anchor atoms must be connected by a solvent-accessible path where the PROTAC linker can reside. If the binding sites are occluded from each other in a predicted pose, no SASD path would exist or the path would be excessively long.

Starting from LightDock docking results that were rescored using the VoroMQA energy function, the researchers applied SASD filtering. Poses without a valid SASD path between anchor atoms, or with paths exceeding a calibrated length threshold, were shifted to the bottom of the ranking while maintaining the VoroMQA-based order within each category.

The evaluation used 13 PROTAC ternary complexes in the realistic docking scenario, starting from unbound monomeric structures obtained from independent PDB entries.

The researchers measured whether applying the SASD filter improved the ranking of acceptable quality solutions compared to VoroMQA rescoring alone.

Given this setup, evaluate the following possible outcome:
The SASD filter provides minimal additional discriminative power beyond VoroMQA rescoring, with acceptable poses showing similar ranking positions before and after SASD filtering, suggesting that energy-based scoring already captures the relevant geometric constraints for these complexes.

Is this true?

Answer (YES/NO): NO